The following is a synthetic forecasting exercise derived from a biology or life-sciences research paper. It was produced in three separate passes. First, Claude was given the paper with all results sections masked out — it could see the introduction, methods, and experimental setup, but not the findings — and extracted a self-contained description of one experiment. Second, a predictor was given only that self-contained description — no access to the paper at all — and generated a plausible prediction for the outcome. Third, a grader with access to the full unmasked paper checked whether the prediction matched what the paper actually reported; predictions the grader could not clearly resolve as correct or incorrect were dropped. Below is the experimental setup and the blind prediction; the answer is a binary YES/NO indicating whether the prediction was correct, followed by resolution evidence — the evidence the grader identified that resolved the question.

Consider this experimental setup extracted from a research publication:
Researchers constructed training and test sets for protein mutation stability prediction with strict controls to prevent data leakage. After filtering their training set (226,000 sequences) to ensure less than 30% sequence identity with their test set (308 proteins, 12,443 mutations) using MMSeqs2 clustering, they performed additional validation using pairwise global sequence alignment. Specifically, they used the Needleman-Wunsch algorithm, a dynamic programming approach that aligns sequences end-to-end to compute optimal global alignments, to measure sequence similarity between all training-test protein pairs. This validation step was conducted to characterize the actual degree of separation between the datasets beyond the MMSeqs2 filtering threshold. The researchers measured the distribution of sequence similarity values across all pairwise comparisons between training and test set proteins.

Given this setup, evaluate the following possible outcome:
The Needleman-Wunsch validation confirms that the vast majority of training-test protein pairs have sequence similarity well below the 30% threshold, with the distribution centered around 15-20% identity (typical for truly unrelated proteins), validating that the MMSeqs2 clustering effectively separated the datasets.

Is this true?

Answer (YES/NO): NO